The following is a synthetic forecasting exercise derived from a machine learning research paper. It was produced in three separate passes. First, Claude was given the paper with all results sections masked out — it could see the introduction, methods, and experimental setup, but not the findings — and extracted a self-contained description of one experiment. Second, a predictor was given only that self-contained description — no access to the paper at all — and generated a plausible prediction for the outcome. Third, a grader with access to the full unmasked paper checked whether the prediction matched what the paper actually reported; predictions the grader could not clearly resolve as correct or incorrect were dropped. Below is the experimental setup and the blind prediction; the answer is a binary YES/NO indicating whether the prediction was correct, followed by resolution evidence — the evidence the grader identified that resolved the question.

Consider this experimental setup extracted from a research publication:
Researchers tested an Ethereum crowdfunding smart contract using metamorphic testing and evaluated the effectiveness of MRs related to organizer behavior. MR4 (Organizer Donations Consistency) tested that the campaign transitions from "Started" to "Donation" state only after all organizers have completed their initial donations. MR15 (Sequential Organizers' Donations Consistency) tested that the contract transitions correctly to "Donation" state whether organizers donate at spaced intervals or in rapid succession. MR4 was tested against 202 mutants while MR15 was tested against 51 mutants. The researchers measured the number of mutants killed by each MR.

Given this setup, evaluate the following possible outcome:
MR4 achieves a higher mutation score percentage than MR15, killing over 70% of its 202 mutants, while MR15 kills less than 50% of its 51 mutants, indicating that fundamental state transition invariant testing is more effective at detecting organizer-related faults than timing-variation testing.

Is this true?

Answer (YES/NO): NO